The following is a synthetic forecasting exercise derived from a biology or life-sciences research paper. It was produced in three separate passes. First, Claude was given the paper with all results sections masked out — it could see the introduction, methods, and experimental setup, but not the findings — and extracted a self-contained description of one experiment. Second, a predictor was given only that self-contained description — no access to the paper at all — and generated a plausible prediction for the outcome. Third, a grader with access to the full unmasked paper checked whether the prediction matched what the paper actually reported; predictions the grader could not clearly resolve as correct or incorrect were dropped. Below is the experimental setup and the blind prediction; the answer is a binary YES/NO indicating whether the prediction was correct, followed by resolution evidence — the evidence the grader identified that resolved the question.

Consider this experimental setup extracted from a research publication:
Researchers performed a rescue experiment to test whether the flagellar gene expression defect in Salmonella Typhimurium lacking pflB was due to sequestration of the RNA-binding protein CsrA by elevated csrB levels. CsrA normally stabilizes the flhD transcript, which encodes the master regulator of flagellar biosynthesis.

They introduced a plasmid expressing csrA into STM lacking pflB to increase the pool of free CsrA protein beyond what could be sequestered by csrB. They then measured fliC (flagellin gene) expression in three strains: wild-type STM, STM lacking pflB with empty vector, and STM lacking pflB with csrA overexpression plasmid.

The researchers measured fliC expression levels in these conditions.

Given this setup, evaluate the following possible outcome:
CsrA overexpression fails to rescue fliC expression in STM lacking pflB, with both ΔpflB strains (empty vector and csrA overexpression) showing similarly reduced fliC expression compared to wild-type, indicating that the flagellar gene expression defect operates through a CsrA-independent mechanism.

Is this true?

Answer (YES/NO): NO